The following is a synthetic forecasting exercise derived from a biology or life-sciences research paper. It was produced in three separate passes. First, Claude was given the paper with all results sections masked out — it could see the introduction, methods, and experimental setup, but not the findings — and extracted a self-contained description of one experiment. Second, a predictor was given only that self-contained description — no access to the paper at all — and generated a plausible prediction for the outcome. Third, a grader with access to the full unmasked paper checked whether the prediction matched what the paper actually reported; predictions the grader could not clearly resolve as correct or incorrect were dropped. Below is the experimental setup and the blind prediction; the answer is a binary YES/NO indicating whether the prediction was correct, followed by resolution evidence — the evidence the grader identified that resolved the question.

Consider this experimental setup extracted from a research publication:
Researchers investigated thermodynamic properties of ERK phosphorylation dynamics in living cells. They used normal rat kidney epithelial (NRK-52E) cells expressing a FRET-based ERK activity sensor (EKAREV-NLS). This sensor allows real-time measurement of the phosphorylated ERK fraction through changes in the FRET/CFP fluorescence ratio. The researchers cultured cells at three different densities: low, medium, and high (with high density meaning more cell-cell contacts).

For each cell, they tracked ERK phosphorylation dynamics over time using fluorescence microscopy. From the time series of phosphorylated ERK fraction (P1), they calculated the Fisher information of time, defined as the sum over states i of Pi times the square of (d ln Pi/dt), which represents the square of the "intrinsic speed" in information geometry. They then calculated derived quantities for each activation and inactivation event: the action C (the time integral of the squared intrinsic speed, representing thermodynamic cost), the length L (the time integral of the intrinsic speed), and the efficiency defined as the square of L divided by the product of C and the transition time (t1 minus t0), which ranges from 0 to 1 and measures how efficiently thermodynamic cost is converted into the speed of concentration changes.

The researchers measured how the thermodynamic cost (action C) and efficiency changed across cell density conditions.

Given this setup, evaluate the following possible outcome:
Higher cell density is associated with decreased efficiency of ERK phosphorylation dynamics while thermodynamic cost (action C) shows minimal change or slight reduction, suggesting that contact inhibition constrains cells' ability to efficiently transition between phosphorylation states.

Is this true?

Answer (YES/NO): NO